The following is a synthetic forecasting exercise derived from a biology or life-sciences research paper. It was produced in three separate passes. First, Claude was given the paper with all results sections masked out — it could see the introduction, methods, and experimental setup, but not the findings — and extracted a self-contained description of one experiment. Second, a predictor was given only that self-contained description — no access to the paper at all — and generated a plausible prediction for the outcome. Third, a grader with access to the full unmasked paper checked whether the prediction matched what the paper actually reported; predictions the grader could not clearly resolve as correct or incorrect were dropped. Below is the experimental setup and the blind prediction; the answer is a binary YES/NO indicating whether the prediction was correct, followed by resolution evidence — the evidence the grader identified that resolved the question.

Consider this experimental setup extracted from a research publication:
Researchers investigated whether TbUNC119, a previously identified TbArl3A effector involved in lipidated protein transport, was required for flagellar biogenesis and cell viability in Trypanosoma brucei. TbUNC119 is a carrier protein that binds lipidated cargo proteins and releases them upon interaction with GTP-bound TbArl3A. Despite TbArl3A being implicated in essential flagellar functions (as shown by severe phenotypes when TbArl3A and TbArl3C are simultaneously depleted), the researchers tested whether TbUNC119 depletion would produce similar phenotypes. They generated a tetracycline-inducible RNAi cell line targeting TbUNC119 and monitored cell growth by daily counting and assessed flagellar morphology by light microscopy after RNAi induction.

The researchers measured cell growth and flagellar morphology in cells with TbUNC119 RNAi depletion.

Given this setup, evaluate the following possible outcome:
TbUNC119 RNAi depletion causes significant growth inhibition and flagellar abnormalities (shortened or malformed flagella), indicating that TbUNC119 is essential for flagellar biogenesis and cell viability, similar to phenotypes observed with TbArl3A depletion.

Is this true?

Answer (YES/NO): NO